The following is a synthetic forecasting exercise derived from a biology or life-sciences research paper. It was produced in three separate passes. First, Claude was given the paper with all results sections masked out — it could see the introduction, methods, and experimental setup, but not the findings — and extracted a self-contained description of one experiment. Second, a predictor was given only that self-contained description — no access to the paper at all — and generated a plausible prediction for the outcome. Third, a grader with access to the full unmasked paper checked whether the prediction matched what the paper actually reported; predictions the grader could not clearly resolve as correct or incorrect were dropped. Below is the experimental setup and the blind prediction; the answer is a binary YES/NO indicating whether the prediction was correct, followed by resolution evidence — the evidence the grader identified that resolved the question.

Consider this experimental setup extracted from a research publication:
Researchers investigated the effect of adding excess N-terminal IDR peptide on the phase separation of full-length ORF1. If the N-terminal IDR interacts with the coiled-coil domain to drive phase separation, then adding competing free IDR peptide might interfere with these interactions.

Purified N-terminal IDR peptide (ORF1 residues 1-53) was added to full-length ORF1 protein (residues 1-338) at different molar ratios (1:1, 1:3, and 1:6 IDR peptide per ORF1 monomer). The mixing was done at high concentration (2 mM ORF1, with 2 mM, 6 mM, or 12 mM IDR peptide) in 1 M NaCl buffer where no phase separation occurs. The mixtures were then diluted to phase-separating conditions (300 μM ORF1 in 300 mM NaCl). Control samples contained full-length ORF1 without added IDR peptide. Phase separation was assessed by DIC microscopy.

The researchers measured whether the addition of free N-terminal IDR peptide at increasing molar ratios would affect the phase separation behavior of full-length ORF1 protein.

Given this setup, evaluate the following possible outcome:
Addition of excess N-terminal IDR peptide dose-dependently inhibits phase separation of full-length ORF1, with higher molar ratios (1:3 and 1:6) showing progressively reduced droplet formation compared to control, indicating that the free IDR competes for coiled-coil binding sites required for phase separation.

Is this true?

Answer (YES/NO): YES